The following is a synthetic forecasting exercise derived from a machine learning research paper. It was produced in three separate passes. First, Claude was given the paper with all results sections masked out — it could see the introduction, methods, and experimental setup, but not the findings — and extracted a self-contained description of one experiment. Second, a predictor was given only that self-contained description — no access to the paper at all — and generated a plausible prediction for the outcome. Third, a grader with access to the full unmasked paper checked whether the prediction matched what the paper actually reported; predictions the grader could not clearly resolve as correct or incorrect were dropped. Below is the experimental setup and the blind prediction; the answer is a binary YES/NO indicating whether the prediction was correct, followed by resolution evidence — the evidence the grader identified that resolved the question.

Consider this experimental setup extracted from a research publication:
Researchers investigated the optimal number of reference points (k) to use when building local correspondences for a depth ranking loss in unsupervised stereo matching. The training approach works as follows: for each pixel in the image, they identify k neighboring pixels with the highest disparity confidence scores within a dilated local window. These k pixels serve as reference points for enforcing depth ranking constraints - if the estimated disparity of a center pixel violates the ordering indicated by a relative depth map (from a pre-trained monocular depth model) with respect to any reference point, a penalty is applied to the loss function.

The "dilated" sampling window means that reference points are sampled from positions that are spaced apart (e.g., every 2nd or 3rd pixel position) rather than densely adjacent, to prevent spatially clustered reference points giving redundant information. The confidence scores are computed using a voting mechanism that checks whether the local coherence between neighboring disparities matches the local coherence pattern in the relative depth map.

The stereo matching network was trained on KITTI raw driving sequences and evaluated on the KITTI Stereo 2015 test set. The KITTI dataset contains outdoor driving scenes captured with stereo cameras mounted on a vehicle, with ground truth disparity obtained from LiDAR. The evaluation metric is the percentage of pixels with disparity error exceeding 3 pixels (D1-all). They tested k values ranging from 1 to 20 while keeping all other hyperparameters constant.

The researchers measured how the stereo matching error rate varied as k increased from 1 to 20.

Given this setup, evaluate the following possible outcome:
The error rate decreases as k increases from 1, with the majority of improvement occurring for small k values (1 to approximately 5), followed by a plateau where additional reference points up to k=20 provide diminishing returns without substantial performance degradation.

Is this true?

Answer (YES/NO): NO